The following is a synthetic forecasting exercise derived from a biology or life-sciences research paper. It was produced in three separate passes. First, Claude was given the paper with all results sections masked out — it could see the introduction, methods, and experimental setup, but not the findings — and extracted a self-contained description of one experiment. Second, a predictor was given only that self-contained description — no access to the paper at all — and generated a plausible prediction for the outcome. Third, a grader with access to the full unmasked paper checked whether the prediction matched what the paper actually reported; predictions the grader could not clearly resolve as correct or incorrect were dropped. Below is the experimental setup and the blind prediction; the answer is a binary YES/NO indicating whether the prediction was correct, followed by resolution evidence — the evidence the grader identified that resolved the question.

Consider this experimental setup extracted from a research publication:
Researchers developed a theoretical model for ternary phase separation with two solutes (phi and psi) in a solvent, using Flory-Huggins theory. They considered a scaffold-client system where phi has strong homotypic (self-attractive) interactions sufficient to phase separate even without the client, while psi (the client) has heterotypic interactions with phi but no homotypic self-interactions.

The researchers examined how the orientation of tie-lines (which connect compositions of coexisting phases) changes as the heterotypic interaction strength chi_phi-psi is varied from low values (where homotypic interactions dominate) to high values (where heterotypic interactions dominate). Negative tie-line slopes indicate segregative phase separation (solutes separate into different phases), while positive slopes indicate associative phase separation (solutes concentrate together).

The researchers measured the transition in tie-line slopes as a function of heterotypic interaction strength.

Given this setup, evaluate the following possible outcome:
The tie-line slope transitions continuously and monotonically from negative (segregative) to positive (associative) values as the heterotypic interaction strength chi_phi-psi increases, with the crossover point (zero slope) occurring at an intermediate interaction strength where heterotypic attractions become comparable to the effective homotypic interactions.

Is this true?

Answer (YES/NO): YES